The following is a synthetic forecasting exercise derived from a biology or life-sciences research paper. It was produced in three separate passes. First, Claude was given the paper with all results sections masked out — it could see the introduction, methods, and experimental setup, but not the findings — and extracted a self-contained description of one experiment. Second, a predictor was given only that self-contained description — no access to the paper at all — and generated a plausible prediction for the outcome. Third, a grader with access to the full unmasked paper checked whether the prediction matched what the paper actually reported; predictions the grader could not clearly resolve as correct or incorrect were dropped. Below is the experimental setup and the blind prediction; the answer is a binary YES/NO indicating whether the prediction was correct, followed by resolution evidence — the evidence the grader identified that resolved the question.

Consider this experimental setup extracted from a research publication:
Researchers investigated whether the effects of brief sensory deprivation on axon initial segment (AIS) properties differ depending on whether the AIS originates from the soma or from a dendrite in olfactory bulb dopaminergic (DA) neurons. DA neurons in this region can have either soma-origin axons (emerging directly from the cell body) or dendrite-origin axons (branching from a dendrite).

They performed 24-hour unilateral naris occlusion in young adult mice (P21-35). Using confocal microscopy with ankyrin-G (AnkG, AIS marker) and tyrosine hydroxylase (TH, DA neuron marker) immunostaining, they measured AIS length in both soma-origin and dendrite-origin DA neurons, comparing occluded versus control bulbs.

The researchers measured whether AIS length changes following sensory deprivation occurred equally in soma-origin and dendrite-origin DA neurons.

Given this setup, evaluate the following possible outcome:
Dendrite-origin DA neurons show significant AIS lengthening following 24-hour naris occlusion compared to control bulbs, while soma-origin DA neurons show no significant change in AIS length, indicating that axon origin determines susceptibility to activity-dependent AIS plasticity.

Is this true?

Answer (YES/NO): NO